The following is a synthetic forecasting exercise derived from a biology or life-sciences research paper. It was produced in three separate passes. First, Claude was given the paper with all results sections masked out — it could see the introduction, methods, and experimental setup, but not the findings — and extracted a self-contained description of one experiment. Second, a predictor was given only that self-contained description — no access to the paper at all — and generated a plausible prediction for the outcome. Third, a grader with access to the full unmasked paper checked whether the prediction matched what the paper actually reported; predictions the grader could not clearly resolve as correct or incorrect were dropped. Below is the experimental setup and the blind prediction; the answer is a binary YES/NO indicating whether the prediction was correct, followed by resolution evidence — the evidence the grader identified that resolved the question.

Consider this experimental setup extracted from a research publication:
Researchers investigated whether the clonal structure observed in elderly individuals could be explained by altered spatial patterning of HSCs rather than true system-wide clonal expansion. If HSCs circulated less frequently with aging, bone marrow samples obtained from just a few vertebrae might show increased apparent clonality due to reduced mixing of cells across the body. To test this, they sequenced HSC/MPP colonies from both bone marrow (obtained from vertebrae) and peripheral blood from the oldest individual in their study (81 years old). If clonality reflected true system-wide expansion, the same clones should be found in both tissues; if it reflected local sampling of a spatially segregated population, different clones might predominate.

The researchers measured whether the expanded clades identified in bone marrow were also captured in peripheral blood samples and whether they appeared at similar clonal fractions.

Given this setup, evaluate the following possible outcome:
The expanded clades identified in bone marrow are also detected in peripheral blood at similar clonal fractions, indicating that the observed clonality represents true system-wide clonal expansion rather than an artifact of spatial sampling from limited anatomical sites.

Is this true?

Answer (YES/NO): YES